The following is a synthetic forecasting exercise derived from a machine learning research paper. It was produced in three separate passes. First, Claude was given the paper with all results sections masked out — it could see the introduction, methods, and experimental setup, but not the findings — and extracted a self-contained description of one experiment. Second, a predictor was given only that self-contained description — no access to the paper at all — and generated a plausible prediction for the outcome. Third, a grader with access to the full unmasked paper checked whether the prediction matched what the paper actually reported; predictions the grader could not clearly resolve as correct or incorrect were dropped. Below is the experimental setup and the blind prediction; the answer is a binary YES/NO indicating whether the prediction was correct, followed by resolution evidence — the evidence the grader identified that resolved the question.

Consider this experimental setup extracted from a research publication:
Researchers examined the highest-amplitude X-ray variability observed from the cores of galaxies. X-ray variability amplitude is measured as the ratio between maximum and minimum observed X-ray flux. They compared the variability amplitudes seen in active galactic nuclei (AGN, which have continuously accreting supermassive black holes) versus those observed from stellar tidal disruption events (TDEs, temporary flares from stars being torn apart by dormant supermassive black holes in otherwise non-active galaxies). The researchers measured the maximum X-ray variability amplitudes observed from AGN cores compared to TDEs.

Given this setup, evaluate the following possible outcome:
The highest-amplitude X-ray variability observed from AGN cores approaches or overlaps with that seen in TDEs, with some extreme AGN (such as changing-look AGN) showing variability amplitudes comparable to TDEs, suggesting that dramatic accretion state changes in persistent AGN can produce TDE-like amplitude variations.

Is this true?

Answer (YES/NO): NO